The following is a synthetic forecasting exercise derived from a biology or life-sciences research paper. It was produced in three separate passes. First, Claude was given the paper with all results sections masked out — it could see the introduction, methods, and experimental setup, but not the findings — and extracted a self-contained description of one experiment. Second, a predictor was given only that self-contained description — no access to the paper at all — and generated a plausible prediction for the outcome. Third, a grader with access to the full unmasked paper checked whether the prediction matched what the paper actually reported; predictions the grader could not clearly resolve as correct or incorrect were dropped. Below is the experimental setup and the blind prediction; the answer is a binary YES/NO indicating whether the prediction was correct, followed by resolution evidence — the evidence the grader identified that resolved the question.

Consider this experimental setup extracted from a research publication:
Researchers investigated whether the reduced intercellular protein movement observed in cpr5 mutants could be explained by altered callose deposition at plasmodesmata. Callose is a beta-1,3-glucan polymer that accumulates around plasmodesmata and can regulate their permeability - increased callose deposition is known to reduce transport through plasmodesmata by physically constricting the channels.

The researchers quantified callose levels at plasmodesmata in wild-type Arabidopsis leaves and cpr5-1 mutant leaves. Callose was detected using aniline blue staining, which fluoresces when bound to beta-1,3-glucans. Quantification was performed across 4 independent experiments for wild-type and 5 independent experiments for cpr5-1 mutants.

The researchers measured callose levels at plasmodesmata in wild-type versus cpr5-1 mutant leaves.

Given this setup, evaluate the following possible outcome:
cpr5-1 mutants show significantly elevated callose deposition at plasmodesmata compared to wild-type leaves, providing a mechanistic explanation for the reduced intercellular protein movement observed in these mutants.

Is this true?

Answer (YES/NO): NO